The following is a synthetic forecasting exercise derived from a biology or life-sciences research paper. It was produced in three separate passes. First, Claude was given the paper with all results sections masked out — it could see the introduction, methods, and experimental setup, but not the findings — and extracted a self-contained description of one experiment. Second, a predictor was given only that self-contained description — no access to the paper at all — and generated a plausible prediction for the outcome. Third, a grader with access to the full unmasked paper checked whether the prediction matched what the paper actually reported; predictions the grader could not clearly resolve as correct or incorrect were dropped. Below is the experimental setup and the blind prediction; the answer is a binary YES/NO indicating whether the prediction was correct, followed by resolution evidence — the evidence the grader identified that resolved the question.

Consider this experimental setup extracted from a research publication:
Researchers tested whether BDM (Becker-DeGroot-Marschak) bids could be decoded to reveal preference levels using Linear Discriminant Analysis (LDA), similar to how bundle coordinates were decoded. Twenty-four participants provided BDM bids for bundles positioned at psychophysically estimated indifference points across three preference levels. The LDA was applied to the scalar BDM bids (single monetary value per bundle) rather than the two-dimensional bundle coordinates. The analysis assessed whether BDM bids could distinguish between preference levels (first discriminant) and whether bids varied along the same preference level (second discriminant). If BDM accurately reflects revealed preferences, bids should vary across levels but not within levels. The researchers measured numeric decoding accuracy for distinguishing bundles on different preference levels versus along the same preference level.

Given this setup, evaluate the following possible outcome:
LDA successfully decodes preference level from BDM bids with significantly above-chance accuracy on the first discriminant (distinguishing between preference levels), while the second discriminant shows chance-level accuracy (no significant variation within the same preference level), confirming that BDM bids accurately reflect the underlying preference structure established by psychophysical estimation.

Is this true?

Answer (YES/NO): YES